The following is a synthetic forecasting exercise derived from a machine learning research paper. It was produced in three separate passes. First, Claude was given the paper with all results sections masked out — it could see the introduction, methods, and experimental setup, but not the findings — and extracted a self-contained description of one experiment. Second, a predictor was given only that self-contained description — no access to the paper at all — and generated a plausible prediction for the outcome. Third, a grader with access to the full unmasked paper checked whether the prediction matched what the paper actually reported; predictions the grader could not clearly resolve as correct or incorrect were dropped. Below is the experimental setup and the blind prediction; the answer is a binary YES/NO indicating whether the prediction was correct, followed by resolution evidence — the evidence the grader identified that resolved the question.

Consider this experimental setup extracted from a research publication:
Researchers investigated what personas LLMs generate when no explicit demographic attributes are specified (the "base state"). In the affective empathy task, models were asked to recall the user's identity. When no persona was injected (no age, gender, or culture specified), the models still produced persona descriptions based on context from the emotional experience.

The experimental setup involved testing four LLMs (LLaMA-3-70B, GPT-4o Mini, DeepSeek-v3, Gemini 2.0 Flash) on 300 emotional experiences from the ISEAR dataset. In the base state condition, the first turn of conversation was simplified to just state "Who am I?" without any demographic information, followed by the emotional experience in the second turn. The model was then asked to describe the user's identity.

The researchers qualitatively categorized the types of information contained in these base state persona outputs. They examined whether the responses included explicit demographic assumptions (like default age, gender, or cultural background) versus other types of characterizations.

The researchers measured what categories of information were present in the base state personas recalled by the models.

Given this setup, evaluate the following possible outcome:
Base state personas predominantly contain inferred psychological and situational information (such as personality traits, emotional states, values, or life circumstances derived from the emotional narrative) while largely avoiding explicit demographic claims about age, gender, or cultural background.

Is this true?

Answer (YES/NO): YES